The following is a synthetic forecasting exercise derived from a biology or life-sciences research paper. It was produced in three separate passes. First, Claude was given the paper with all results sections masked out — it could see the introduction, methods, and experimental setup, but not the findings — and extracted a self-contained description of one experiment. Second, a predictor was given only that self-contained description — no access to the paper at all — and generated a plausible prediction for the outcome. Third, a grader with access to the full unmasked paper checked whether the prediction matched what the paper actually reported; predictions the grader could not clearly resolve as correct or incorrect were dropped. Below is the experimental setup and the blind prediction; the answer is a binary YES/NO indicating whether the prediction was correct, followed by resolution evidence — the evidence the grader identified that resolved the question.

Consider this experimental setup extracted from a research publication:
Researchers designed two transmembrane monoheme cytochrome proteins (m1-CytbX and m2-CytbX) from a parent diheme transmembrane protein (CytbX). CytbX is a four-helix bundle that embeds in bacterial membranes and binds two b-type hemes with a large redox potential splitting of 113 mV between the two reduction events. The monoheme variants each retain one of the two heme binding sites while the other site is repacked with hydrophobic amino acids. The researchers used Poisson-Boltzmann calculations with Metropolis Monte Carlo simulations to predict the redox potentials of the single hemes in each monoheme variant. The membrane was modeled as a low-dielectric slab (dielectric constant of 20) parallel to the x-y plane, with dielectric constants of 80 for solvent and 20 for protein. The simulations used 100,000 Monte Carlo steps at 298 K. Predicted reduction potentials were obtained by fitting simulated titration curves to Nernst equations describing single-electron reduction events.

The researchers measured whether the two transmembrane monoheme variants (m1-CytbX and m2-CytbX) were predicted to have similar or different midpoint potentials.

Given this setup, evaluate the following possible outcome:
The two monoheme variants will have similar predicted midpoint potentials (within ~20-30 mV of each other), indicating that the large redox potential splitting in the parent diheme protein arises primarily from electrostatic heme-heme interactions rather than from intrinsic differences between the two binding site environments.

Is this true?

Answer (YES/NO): YES